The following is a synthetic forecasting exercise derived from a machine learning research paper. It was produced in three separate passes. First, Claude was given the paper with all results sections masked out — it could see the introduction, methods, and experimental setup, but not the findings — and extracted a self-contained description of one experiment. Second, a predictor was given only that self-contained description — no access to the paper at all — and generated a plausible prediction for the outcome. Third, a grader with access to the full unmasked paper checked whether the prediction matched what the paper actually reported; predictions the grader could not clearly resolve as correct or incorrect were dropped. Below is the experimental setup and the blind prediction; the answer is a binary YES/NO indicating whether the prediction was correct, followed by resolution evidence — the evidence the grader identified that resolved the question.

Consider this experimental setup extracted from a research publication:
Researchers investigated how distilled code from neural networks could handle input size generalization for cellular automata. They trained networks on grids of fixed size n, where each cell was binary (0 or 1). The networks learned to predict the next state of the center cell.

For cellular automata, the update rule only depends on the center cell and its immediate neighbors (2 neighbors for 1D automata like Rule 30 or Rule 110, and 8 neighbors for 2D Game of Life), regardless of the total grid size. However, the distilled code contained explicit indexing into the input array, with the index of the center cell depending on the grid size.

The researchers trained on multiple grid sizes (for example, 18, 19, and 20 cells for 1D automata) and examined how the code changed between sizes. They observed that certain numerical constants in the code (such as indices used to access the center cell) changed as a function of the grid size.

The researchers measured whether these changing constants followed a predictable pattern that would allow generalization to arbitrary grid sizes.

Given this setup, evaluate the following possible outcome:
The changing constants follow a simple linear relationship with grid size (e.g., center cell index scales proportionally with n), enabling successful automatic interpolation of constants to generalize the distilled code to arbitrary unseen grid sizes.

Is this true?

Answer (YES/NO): NO